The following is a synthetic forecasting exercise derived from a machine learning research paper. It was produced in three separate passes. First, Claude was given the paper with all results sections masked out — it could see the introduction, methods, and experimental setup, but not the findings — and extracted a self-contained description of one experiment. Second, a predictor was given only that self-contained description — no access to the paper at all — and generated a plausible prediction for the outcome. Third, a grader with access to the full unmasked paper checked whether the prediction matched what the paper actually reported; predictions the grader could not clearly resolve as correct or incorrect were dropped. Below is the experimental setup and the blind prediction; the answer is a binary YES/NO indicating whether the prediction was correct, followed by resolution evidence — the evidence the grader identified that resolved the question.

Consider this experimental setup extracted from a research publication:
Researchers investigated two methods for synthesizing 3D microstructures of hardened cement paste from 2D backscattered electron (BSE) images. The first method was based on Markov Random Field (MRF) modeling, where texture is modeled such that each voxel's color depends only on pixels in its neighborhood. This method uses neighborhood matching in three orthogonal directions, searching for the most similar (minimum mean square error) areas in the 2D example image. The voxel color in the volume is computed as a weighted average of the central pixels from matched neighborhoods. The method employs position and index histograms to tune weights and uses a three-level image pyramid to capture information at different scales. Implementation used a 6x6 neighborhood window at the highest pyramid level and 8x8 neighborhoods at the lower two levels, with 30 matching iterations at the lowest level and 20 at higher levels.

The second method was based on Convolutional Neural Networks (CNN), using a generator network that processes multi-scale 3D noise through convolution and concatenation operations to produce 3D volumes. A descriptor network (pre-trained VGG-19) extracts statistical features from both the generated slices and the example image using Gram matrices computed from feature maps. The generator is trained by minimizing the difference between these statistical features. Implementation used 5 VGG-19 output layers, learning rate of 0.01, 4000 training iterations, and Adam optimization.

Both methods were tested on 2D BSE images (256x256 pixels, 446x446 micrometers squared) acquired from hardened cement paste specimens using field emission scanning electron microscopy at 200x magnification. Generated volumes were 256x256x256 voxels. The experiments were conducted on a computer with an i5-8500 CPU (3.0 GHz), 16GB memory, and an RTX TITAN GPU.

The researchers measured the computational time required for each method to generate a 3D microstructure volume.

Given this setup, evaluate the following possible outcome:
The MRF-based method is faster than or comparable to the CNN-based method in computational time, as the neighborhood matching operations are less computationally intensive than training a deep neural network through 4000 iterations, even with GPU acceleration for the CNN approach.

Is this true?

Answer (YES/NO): YES